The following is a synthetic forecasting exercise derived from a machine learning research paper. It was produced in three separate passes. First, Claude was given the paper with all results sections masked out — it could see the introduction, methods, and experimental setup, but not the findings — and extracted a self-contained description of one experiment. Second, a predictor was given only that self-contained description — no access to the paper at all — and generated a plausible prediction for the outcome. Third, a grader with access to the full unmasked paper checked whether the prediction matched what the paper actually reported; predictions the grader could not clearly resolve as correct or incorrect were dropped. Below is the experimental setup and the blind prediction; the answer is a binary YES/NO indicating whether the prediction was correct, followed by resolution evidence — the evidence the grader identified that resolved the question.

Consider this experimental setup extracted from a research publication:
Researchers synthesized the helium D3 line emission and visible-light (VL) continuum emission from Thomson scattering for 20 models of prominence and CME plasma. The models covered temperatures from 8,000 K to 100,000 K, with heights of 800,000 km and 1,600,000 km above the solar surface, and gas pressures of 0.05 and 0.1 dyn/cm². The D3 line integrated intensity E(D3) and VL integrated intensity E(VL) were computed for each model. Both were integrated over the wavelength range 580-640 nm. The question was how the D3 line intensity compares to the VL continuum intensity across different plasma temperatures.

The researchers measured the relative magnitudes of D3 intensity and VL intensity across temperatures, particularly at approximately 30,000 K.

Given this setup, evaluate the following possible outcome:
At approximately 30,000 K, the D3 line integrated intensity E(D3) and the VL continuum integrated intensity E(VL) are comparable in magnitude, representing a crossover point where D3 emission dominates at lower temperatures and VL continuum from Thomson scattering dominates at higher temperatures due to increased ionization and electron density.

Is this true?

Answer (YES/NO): NO